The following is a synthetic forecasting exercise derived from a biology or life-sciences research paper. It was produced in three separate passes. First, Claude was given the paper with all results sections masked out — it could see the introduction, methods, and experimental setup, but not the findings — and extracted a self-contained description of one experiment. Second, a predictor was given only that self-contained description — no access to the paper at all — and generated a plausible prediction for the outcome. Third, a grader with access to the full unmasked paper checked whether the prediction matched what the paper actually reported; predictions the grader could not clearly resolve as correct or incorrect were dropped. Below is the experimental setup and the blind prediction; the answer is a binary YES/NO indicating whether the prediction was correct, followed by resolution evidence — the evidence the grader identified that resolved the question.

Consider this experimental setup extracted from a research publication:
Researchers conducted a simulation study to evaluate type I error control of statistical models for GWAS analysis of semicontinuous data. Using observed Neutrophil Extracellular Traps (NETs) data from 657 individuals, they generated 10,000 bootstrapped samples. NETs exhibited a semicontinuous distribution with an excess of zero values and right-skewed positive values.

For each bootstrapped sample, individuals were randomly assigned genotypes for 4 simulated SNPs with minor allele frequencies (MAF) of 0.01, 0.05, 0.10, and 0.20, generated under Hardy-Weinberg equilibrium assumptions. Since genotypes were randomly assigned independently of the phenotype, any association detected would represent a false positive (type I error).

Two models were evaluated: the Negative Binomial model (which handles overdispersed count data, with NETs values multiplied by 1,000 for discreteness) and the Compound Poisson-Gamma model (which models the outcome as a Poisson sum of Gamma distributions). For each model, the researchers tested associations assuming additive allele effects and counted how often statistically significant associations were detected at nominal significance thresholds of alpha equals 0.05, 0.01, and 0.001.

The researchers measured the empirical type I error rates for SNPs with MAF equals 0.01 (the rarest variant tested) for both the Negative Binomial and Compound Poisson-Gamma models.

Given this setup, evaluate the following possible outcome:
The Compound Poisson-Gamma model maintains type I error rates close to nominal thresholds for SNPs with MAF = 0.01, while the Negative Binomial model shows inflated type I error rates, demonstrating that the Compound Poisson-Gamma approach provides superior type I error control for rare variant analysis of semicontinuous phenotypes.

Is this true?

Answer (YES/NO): YES